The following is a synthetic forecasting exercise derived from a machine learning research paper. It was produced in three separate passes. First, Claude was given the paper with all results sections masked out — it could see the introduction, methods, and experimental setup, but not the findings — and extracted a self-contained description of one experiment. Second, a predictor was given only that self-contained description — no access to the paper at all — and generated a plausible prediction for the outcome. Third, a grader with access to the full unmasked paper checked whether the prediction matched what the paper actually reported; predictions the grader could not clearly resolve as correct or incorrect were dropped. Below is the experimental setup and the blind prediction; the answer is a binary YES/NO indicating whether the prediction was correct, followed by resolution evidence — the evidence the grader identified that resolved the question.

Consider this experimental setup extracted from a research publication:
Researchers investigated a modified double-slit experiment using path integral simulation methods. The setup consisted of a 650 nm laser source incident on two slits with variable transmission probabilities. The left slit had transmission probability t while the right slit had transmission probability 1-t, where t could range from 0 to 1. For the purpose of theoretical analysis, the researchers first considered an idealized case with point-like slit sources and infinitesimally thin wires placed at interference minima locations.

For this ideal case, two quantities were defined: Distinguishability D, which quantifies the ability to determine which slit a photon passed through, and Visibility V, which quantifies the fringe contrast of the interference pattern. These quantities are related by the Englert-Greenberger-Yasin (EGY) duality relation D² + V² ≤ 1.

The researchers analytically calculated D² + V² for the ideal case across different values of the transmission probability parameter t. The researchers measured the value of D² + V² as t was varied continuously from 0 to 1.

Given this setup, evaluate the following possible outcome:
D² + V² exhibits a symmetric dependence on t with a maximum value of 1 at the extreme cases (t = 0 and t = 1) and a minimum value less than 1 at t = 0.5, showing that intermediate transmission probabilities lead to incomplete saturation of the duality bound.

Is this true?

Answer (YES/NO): NO